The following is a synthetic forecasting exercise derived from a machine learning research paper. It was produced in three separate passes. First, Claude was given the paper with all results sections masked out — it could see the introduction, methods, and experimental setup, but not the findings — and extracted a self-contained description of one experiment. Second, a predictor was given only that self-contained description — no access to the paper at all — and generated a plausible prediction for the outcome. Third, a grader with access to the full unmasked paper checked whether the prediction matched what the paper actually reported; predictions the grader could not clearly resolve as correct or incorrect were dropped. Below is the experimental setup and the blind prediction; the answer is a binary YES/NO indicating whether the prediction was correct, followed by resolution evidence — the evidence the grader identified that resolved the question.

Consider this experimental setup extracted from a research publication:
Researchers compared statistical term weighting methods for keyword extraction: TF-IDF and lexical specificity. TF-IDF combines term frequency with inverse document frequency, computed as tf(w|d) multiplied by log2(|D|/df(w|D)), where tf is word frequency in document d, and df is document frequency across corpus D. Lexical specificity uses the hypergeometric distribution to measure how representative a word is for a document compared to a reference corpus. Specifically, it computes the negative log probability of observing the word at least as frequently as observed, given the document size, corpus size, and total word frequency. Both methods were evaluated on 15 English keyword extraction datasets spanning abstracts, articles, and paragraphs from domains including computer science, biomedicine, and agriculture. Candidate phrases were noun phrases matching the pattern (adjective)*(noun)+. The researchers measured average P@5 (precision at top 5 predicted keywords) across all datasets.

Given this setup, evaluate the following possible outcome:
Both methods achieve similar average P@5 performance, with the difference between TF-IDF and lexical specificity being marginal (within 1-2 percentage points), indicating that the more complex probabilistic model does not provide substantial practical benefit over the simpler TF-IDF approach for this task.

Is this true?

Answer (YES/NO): NO